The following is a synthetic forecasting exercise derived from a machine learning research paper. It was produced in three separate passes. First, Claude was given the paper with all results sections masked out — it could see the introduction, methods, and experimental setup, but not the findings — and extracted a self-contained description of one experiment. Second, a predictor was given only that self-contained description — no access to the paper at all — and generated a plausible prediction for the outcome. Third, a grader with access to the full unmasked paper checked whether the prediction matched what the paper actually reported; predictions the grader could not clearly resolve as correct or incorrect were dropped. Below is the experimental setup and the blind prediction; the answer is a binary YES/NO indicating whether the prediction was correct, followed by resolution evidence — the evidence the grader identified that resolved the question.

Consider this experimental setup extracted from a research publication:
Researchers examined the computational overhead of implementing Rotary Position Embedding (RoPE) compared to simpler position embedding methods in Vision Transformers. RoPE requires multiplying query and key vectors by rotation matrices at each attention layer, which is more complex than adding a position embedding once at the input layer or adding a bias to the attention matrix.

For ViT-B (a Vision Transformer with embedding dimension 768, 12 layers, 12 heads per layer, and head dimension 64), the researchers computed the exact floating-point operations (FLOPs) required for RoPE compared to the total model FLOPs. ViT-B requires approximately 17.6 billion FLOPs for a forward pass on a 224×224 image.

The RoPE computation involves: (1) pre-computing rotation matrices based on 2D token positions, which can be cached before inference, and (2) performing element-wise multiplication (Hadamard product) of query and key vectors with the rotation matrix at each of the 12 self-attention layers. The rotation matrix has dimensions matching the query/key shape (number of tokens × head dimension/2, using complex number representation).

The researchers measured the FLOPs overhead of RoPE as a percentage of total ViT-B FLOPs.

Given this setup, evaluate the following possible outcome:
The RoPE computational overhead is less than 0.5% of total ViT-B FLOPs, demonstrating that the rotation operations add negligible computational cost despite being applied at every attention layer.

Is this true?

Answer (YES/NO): YES